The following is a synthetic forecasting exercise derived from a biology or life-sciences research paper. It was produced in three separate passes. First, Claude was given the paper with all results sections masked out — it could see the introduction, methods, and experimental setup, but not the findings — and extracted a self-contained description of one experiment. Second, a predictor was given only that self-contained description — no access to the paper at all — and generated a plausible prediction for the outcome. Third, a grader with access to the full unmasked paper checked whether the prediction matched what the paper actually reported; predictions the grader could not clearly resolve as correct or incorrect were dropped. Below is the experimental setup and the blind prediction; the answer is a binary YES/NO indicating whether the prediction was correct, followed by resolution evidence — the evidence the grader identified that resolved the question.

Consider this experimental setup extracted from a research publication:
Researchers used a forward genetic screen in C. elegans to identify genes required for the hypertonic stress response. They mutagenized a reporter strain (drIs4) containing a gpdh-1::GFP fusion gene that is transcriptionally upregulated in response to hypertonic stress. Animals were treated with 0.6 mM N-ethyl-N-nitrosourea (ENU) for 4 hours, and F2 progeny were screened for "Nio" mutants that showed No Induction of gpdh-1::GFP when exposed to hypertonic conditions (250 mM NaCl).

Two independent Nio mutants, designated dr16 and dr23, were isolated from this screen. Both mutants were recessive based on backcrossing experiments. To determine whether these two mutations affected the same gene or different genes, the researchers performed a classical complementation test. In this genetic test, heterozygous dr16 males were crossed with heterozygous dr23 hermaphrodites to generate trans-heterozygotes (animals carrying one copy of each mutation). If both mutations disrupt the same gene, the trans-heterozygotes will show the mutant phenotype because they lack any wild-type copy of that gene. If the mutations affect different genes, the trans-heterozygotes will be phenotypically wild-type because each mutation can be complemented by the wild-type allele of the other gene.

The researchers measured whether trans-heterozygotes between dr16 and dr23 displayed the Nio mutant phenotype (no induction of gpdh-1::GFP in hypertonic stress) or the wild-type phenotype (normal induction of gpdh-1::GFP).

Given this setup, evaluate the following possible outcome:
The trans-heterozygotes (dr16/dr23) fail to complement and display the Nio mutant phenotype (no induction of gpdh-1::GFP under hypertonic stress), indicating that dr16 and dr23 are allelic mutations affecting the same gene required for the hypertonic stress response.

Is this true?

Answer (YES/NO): NO